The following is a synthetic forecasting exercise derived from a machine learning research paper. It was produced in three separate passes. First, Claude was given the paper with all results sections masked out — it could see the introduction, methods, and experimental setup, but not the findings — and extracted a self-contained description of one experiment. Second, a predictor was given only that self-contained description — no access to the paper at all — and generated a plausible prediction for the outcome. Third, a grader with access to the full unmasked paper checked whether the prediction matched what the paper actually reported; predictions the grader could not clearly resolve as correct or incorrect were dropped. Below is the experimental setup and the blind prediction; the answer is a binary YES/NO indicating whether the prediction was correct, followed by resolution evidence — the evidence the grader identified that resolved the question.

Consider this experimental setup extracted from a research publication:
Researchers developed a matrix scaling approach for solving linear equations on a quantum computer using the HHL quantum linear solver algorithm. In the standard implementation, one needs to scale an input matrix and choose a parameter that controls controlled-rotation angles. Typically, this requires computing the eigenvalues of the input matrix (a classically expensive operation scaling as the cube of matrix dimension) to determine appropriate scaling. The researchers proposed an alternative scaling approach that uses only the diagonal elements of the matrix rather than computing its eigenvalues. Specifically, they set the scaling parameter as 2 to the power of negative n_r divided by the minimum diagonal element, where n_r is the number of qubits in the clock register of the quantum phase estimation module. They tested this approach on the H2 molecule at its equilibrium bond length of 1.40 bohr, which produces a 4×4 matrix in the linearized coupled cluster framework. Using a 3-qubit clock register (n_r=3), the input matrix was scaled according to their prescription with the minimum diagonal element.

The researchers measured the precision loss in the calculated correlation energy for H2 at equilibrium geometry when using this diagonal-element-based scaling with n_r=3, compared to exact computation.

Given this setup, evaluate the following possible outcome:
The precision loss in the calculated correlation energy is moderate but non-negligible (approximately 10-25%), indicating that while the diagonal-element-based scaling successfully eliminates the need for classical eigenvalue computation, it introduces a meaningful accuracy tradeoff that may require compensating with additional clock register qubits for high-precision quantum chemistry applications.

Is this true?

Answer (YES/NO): NO